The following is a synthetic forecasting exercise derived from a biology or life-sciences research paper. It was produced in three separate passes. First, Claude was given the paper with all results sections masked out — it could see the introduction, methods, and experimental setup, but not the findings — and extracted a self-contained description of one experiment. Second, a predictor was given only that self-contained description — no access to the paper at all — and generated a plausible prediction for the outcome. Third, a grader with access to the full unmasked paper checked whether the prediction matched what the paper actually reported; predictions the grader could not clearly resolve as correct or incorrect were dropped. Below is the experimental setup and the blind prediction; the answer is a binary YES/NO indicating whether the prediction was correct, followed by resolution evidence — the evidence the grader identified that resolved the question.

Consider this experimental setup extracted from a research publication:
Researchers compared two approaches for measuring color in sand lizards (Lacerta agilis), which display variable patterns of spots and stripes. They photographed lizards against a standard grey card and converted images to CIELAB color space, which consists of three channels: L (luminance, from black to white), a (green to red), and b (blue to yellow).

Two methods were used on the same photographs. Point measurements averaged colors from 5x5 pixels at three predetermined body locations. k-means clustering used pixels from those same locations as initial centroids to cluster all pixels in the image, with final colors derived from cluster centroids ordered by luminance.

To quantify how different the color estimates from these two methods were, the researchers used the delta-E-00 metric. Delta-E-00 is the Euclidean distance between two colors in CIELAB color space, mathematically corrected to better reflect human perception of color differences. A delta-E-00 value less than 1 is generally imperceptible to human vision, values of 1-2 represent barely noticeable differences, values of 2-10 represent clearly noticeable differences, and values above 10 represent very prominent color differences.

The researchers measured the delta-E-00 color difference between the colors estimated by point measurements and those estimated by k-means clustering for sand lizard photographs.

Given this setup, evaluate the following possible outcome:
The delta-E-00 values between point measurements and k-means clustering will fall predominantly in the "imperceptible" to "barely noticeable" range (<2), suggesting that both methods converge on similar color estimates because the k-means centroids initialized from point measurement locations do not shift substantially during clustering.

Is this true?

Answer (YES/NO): NO